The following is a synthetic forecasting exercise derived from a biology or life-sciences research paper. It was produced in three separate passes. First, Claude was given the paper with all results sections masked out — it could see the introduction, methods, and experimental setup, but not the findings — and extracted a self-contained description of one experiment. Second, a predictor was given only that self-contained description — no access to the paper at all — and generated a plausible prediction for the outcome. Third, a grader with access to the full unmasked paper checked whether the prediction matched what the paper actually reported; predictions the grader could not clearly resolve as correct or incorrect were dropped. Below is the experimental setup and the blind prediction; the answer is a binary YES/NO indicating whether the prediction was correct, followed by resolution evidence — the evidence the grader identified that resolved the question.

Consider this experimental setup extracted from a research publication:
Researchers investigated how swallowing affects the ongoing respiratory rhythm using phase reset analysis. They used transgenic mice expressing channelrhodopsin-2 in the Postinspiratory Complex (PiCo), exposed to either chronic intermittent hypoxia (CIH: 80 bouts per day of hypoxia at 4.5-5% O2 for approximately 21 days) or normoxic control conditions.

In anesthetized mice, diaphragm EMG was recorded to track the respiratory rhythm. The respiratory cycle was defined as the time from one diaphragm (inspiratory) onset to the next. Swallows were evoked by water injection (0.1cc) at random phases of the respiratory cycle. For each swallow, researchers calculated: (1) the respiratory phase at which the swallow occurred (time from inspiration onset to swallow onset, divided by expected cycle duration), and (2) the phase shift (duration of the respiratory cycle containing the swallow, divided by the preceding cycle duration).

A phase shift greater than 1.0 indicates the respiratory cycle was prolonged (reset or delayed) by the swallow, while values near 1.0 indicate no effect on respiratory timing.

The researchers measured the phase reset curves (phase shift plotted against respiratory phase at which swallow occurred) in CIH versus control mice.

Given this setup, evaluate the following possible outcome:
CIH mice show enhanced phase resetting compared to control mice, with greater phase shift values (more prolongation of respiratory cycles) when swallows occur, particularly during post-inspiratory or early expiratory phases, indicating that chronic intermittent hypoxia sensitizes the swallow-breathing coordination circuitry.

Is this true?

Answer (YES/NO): NO